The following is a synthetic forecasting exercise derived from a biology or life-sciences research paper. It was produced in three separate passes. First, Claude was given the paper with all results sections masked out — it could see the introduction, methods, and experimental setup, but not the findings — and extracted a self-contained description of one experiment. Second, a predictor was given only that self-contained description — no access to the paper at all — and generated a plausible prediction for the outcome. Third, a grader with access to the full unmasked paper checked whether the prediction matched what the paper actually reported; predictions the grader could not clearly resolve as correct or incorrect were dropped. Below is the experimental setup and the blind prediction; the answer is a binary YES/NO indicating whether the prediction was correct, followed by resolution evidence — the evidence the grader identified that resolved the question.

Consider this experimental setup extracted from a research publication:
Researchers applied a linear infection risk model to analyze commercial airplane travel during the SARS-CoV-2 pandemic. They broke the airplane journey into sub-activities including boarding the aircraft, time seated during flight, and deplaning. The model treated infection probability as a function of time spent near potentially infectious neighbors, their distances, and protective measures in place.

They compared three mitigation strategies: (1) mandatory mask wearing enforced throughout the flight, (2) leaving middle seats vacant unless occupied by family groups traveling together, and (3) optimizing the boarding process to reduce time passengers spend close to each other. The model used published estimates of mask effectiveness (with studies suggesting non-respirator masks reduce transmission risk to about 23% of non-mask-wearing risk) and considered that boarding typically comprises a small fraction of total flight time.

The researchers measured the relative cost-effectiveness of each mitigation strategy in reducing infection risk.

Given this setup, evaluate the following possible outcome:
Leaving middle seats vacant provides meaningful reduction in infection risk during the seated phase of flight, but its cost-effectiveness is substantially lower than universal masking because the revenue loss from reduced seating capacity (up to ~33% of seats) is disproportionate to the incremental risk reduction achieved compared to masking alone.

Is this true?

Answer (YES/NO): NO